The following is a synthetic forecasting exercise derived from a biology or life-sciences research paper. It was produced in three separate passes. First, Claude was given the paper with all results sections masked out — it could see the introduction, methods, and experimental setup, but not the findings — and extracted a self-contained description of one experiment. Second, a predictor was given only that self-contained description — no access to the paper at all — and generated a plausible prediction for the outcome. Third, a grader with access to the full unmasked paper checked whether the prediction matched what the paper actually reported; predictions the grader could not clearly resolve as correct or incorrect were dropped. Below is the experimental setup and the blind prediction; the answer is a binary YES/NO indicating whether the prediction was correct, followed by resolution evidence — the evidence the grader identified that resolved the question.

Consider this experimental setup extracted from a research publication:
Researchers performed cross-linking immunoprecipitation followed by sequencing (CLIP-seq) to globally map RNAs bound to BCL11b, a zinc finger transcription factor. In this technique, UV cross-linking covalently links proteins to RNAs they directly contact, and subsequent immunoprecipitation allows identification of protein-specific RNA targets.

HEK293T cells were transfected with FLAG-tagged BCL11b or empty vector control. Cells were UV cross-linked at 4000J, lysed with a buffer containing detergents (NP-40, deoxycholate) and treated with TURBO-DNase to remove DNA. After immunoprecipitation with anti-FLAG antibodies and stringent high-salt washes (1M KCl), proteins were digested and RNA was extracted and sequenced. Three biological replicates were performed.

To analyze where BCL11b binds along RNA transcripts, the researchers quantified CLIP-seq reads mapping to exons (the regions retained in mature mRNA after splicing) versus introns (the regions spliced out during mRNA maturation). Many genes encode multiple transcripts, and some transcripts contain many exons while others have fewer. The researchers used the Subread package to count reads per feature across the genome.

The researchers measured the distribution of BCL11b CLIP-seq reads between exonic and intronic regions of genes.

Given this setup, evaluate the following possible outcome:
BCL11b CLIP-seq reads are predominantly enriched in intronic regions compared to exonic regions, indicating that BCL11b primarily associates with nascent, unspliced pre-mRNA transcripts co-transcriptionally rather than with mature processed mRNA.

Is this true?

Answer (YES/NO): NO